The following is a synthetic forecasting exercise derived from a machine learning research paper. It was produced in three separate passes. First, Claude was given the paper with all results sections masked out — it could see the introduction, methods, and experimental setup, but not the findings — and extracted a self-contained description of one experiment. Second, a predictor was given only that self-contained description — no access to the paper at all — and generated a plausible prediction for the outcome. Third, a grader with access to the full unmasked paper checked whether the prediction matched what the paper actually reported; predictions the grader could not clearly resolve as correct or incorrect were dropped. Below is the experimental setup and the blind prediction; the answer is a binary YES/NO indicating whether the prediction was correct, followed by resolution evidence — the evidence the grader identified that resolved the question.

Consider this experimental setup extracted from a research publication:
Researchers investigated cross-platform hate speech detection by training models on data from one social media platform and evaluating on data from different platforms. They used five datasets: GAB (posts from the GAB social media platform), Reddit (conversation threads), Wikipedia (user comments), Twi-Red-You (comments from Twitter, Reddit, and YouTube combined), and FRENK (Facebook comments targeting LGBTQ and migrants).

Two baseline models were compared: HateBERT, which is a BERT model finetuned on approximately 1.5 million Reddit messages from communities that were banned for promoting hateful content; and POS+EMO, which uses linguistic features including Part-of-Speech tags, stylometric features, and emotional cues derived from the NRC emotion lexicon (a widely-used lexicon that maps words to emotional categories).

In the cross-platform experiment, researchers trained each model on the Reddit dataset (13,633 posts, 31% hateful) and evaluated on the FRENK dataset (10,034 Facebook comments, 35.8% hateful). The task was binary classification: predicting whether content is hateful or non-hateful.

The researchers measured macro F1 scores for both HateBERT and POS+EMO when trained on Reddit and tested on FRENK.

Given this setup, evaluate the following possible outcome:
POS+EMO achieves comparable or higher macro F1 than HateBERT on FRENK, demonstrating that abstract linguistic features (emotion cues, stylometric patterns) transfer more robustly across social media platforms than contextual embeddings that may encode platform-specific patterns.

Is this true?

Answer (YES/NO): YES